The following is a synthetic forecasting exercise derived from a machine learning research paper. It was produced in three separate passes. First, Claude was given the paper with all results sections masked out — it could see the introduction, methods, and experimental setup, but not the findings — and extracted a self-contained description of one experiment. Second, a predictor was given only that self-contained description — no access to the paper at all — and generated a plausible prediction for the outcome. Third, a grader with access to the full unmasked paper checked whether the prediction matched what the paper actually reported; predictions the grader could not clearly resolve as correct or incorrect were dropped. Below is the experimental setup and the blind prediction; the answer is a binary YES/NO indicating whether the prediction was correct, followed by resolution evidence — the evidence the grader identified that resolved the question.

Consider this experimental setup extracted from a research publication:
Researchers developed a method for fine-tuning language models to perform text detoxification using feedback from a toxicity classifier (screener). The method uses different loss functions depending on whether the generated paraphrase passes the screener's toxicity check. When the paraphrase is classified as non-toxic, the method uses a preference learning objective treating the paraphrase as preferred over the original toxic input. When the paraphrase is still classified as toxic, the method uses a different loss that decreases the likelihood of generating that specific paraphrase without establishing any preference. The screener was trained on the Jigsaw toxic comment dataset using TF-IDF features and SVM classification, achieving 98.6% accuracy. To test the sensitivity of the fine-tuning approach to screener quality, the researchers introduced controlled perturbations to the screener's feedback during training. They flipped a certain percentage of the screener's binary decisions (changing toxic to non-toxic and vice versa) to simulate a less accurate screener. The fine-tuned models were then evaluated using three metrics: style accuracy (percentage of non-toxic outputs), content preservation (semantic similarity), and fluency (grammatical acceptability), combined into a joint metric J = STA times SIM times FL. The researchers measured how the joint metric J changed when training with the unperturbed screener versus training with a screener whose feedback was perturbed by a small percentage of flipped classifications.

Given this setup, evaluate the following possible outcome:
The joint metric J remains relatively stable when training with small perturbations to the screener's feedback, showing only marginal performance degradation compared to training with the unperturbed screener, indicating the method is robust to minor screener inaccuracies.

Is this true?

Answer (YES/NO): NO